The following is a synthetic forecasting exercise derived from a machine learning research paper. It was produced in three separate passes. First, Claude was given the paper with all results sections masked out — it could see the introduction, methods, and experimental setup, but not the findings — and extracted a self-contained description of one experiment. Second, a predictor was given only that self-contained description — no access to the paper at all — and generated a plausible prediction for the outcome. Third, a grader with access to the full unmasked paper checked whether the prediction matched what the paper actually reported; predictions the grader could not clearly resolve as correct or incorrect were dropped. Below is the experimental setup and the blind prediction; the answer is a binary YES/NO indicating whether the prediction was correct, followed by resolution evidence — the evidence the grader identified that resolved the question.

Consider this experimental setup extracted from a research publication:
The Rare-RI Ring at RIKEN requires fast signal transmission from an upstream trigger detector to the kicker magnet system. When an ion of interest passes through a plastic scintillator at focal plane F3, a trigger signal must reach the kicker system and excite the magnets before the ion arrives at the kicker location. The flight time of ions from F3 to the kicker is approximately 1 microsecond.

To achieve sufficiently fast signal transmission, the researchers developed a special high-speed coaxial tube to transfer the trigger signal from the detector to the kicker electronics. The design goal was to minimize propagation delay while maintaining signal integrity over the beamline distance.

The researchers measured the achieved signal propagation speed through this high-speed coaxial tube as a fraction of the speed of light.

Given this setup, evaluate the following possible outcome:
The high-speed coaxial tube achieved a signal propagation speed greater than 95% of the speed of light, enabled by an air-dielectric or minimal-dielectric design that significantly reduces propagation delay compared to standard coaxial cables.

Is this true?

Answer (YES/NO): YES